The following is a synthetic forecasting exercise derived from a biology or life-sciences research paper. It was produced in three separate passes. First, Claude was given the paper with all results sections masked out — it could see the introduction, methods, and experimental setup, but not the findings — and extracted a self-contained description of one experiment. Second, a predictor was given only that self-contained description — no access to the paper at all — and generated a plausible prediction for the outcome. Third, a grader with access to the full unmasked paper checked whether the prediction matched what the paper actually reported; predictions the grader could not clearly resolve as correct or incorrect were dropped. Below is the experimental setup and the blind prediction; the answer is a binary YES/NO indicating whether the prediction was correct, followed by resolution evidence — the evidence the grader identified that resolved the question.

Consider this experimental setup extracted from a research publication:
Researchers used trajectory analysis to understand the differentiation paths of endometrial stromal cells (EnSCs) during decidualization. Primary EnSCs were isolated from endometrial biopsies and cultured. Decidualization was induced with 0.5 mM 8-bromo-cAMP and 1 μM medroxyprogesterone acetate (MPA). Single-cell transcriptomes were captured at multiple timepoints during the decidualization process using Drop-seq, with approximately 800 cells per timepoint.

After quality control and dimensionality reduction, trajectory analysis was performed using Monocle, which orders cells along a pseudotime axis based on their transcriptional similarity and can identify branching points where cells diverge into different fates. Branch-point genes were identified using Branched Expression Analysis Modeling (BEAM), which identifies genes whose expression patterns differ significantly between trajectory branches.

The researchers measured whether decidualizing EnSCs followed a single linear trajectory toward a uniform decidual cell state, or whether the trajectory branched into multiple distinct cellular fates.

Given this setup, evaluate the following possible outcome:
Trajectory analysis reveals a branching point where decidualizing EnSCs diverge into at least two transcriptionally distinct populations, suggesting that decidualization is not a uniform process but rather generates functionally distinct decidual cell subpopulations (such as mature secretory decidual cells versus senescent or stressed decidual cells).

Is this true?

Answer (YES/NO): YES